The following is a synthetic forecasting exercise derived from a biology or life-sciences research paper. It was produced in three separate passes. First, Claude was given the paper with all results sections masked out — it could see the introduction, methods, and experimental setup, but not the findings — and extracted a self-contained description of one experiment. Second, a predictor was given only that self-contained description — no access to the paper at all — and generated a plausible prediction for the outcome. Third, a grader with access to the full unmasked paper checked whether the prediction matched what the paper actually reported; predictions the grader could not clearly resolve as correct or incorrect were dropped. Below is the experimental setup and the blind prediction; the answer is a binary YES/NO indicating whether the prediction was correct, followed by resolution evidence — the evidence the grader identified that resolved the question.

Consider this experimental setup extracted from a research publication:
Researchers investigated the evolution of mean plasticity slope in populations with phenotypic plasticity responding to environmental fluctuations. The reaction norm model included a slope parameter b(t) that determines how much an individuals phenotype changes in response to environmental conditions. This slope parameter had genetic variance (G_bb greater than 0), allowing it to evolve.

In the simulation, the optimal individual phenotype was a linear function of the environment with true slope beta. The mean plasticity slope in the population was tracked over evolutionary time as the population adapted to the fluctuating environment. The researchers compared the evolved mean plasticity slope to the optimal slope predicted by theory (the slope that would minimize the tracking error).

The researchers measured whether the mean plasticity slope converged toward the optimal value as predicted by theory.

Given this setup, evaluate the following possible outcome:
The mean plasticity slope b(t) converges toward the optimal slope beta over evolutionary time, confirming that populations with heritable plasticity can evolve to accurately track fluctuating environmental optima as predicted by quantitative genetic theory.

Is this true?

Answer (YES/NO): YES